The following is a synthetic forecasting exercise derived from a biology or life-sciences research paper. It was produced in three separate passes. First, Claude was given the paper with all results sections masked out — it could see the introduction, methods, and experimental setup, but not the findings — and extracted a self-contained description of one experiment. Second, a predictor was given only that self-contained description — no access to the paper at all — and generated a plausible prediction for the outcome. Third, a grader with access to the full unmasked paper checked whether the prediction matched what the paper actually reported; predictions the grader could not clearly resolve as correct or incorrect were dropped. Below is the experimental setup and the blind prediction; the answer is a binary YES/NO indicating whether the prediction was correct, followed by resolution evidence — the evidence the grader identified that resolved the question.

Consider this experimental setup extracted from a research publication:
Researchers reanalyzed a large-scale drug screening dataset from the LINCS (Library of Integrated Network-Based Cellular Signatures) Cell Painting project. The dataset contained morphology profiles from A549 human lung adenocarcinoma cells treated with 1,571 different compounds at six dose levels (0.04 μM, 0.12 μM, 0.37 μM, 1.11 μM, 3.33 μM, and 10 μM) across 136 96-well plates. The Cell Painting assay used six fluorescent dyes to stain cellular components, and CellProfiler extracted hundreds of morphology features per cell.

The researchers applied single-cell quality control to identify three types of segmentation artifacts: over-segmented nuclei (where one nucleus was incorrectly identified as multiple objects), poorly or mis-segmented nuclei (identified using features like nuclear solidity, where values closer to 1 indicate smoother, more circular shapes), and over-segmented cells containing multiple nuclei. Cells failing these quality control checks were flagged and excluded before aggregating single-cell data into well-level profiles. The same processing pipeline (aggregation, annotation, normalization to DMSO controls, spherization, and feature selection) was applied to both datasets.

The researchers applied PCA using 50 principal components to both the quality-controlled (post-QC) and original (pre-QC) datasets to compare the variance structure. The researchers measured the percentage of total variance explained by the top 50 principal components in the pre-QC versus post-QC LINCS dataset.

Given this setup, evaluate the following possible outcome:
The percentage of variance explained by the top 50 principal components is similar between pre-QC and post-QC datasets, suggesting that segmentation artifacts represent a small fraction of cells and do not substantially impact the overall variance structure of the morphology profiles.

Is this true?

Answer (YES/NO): NO